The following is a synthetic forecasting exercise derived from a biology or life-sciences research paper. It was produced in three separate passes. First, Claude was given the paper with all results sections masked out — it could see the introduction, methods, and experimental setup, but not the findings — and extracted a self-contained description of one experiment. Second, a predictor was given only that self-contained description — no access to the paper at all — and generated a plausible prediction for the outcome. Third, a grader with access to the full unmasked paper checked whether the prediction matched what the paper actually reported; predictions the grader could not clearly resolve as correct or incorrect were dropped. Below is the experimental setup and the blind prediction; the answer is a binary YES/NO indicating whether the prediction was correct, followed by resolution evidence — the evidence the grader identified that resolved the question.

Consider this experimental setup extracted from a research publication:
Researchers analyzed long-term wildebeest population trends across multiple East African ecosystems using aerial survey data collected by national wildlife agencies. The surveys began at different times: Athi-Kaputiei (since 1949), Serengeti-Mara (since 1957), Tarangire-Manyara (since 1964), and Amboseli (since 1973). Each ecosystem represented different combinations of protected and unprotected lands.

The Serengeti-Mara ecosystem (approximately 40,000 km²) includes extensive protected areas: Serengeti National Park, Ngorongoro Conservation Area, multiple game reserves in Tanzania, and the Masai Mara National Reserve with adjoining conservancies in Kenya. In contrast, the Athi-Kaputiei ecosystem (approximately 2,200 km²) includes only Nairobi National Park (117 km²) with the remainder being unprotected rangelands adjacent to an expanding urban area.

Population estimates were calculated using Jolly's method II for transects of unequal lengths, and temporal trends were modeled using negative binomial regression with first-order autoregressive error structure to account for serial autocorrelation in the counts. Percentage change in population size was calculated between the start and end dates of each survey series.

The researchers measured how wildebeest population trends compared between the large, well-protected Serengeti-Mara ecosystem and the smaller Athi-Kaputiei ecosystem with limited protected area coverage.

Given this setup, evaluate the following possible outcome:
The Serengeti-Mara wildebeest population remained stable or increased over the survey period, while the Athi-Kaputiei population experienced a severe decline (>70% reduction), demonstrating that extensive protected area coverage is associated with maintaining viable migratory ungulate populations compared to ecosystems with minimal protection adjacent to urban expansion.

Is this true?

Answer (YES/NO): YES